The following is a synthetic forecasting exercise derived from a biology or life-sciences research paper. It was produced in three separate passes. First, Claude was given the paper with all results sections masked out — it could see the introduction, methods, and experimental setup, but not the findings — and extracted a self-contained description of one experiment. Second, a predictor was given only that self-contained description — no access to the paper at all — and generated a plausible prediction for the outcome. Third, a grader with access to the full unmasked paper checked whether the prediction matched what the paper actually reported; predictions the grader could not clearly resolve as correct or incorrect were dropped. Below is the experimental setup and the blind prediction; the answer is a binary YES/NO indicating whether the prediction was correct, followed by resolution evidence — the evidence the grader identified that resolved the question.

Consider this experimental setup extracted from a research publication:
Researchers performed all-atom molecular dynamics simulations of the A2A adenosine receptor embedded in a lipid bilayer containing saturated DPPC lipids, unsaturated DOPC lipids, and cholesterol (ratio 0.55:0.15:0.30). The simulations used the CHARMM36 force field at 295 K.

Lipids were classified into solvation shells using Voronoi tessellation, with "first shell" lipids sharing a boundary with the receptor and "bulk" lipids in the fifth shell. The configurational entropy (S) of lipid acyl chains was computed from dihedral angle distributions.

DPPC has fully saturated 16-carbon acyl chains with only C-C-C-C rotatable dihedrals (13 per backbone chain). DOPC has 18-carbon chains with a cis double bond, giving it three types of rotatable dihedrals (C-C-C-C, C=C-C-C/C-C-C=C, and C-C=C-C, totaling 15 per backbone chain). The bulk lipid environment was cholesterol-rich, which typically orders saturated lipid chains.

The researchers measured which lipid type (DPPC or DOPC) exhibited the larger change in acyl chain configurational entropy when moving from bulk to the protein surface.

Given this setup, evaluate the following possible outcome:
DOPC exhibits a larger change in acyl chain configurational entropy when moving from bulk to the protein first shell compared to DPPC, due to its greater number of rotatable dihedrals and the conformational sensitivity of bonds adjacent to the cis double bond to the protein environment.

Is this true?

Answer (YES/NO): NO